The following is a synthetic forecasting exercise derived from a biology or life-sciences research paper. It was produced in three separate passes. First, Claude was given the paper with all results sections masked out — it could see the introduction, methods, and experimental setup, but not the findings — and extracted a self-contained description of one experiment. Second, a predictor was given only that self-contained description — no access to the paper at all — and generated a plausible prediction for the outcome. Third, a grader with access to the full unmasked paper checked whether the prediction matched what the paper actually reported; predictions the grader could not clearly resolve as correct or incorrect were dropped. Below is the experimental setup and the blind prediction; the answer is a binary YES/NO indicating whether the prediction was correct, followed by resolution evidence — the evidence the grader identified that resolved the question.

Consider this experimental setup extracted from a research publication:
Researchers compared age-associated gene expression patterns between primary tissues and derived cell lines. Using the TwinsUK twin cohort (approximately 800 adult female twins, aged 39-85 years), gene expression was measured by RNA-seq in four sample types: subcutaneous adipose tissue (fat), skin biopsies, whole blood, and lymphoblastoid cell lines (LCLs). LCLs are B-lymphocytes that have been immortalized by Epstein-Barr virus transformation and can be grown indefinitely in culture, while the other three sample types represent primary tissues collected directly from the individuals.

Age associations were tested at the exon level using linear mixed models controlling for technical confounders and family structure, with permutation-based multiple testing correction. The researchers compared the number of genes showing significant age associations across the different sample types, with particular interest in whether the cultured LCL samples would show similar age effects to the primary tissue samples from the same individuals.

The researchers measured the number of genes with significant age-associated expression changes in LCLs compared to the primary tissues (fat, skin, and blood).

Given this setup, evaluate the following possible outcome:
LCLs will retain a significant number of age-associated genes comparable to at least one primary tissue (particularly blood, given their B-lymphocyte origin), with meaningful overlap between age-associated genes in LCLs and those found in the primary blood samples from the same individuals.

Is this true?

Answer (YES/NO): NO